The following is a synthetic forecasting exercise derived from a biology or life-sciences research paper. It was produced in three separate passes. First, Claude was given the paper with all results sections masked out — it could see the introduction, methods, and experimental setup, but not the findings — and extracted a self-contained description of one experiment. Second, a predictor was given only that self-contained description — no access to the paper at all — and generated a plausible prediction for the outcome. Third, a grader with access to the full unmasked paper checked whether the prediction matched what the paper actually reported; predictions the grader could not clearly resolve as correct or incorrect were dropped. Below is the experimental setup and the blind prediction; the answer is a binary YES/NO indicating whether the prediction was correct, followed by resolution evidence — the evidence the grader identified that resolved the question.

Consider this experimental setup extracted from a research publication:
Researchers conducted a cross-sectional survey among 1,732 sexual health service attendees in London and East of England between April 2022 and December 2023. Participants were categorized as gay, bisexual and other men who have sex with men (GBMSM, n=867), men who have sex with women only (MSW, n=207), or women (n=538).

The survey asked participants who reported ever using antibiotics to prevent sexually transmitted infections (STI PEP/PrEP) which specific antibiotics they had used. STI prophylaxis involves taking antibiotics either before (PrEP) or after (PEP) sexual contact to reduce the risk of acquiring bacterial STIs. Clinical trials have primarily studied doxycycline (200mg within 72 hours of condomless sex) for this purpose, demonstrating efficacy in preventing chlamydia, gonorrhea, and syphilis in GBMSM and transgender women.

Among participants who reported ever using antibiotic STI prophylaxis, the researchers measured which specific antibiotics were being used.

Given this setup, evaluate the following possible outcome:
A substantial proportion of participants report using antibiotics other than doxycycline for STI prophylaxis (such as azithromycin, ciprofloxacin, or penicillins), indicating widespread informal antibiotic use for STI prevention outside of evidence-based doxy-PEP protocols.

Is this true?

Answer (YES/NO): YES